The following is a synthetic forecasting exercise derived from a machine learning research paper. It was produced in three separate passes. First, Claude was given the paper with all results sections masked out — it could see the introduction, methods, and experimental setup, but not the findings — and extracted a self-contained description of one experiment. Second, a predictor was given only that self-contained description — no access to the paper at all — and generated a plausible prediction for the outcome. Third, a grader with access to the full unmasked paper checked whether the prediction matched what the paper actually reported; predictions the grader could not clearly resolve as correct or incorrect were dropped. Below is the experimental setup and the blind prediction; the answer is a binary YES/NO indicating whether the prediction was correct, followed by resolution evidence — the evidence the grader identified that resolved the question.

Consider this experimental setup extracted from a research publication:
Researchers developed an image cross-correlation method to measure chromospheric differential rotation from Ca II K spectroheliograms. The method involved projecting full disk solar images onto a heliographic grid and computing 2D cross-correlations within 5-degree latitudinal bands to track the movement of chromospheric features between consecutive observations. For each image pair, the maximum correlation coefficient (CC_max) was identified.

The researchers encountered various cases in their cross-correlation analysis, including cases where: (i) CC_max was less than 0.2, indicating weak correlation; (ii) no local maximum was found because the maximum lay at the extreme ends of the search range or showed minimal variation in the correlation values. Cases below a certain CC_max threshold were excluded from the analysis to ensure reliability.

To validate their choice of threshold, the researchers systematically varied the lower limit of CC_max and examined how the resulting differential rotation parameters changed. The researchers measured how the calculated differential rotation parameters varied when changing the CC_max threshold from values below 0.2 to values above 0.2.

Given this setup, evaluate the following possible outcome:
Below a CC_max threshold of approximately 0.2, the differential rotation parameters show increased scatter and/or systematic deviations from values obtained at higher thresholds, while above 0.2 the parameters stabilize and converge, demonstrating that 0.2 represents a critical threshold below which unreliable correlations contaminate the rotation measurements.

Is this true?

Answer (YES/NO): YES